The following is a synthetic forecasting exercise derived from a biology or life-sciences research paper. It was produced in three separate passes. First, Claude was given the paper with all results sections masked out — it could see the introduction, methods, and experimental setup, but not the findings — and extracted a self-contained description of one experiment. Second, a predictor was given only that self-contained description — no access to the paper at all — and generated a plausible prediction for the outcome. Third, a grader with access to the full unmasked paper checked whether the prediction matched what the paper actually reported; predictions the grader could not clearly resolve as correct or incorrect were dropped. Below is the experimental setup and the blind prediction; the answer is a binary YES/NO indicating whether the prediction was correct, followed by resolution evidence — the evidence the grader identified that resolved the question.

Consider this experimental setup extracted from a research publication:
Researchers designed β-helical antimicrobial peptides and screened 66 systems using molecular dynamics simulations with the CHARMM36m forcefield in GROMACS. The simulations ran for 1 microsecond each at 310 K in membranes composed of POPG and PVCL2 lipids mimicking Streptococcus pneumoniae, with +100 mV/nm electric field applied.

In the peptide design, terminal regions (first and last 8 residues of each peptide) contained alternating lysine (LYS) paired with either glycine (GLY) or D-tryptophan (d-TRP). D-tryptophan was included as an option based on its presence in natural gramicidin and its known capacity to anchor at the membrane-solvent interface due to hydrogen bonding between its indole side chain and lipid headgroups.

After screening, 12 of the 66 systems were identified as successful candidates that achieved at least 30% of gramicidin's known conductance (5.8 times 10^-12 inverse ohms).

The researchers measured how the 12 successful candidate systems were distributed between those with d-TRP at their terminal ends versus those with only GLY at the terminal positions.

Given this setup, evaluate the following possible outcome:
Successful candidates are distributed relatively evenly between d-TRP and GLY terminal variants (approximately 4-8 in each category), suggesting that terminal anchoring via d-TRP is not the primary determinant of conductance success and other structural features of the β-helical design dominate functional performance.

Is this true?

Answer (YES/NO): NO